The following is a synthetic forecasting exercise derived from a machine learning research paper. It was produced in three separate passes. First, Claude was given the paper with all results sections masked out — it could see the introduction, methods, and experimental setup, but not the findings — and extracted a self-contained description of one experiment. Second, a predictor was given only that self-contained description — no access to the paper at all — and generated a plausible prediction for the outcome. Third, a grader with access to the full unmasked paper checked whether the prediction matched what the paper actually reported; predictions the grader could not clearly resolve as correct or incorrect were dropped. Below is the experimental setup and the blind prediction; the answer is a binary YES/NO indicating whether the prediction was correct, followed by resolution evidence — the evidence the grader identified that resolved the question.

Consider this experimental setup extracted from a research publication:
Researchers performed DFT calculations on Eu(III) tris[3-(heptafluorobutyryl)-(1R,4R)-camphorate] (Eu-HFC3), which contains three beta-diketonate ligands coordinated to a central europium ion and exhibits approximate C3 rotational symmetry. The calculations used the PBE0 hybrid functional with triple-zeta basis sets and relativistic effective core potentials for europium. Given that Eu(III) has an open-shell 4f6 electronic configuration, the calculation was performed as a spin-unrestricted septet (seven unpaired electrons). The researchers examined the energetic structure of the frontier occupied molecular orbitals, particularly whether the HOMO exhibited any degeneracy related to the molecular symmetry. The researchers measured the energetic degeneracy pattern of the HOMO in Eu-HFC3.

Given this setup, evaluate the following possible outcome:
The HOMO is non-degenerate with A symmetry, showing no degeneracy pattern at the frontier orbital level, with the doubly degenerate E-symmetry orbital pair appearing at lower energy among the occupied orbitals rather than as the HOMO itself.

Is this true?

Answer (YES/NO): NO